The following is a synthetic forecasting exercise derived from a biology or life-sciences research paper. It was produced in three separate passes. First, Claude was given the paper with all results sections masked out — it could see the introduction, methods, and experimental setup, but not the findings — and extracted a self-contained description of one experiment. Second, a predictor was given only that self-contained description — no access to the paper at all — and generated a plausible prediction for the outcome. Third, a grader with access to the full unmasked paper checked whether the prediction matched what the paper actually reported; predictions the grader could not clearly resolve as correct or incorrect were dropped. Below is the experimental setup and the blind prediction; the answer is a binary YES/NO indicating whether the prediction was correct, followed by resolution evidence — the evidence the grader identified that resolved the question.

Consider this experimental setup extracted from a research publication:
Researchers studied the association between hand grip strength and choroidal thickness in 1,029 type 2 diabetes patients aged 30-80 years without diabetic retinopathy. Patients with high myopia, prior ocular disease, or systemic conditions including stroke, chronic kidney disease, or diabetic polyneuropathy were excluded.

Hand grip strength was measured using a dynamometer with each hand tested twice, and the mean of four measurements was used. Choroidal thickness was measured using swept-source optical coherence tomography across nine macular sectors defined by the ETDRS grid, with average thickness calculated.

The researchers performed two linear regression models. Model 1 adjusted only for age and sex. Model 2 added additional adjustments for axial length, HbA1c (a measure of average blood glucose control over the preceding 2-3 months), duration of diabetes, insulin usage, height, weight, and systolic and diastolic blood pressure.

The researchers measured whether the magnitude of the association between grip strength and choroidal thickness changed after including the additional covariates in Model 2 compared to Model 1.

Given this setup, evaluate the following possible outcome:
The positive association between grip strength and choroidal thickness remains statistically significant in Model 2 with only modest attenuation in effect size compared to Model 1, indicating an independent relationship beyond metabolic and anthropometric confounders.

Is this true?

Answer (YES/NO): NO